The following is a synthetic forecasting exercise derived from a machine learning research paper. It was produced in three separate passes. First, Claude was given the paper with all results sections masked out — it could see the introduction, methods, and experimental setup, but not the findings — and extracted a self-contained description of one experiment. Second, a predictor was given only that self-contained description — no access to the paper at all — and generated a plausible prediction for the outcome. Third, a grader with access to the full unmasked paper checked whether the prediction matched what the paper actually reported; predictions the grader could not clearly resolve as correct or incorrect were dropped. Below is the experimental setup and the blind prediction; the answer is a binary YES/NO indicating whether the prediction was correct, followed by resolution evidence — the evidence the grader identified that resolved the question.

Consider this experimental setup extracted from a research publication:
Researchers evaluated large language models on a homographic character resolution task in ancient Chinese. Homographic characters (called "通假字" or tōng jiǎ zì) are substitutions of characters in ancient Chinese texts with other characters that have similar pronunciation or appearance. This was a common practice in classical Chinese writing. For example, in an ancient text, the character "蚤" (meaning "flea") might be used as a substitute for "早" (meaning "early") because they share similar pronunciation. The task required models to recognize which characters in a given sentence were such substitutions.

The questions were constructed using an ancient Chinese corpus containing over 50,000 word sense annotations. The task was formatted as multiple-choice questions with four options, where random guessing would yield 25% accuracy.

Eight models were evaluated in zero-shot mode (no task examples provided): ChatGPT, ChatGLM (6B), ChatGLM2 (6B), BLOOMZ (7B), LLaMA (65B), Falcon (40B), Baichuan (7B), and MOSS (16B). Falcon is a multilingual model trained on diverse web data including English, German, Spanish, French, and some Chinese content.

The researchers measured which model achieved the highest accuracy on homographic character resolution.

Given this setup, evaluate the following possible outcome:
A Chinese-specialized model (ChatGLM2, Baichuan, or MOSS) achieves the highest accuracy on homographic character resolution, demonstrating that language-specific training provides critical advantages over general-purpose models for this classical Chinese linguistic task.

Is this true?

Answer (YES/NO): NO